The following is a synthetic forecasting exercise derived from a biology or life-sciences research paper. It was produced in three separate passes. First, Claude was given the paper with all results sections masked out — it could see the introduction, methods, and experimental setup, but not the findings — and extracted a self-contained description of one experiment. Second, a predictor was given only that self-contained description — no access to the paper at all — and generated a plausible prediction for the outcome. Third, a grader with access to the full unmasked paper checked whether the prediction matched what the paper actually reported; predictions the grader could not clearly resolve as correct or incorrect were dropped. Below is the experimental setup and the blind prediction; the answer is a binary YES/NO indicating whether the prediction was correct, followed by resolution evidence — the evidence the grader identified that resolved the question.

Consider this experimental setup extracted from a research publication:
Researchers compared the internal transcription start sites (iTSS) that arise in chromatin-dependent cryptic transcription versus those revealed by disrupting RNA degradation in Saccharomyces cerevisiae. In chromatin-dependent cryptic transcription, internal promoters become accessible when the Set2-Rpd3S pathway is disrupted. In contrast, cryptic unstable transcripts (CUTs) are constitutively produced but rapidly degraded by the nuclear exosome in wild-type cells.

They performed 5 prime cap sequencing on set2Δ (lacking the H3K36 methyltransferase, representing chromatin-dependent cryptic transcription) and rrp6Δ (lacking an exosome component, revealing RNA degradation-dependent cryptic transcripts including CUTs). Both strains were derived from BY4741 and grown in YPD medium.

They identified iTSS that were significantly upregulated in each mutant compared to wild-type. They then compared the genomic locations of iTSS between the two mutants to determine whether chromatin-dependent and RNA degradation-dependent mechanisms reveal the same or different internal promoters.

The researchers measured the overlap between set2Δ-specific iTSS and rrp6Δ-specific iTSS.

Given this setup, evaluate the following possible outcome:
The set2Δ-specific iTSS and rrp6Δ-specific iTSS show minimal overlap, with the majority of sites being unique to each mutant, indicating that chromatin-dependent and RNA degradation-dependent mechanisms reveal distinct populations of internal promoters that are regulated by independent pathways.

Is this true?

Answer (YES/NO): YES